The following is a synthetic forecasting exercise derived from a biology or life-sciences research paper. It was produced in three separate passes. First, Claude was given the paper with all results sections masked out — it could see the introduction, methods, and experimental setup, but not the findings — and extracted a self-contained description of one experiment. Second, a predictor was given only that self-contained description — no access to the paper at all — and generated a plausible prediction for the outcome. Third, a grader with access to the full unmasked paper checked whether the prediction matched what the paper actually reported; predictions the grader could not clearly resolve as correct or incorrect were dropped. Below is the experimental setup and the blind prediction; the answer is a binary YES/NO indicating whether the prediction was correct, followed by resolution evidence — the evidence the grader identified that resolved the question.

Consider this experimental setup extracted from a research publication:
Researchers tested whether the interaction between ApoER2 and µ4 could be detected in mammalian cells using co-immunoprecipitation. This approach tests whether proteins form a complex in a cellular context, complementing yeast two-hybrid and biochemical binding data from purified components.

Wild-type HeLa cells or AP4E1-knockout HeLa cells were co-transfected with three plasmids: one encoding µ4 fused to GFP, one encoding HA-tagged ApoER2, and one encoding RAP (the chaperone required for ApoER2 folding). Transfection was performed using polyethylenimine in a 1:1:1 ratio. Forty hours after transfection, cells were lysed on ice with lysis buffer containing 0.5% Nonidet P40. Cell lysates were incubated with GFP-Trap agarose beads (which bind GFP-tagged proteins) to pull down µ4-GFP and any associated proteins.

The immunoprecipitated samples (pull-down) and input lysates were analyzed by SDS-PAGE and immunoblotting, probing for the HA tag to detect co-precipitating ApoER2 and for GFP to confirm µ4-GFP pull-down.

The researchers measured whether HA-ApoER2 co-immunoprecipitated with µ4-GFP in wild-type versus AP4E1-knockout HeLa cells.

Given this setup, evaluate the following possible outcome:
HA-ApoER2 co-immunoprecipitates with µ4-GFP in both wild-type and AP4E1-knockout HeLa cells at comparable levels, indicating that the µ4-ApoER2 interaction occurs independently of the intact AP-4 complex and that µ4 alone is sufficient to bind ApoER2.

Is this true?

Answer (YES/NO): NO